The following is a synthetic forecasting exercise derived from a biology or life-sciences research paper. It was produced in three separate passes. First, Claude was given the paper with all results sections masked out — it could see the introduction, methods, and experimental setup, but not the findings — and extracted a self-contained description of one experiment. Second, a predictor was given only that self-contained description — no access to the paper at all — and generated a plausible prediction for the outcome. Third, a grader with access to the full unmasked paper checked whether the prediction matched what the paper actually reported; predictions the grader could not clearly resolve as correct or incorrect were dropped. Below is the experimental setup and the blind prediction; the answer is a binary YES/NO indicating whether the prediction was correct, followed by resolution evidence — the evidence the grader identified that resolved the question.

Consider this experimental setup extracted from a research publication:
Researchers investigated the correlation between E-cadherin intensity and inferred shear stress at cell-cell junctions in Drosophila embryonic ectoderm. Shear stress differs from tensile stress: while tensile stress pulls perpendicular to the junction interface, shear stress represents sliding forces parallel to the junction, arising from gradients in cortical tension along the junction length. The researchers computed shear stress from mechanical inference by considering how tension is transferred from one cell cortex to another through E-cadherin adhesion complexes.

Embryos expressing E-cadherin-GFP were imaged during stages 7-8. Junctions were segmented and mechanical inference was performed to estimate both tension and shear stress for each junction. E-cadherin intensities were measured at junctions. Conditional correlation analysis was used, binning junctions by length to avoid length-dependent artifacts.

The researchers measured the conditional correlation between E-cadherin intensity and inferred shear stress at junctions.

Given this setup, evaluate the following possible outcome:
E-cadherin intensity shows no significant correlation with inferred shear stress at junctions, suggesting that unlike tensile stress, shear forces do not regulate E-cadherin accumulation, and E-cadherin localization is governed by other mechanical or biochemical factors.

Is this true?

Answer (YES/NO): NO